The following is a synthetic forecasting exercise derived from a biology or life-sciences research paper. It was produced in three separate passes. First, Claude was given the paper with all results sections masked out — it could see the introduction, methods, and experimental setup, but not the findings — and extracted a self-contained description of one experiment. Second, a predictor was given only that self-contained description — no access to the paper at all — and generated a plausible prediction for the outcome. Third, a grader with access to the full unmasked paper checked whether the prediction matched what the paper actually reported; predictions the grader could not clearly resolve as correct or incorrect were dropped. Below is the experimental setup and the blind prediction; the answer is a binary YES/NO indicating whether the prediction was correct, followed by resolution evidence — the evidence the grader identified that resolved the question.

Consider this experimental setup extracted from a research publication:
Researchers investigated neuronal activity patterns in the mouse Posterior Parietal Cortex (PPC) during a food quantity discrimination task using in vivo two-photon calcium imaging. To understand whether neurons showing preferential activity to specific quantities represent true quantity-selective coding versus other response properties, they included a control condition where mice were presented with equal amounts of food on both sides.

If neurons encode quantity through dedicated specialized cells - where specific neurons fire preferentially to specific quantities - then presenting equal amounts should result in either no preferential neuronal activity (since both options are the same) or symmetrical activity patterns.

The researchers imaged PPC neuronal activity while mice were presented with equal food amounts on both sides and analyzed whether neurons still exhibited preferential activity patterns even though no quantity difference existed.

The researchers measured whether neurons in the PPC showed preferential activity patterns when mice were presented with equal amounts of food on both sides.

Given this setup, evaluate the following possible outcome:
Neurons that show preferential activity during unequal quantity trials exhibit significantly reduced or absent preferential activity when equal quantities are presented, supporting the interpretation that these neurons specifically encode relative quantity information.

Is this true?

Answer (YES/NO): NO